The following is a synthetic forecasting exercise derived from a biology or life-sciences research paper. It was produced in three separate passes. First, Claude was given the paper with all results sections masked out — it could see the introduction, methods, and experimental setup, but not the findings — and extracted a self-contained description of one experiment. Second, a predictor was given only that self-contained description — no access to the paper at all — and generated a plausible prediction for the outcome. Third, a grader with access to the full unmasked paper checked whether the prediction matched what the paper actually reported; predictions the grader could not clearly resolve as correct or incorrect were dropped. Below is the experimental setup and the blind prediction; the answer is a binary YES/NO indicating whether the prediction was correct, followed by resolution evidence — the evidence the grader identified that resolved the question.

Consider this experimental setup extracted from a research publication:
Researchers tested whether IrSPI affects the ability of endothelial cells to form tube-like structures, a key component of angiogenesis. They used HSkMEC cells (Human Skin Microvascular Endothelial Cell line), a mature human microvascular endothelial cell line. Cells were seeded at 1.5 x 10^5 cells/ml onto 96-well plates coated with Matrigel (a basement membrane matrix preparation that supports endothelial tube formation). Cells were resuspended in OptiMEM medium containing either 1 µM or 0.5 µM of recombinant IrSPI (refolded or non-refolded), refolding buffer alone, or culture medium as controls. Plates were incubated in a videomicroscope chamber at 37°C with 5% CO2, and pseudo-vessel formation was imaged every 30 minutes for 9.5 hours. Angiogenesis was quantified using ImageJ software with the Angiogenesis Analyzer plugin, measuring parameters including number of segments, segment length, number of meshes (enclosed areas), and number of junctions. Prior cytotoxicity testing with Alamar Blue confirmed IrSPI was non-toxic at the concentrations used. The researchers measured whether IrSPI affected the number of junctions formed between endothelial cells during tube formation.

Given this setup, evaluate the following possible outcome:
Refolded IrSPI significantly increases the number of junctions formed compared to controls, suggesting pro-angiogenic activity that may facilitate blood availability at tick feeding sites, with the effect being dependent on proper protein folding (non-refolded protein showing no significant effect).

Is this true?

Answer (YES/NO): NO